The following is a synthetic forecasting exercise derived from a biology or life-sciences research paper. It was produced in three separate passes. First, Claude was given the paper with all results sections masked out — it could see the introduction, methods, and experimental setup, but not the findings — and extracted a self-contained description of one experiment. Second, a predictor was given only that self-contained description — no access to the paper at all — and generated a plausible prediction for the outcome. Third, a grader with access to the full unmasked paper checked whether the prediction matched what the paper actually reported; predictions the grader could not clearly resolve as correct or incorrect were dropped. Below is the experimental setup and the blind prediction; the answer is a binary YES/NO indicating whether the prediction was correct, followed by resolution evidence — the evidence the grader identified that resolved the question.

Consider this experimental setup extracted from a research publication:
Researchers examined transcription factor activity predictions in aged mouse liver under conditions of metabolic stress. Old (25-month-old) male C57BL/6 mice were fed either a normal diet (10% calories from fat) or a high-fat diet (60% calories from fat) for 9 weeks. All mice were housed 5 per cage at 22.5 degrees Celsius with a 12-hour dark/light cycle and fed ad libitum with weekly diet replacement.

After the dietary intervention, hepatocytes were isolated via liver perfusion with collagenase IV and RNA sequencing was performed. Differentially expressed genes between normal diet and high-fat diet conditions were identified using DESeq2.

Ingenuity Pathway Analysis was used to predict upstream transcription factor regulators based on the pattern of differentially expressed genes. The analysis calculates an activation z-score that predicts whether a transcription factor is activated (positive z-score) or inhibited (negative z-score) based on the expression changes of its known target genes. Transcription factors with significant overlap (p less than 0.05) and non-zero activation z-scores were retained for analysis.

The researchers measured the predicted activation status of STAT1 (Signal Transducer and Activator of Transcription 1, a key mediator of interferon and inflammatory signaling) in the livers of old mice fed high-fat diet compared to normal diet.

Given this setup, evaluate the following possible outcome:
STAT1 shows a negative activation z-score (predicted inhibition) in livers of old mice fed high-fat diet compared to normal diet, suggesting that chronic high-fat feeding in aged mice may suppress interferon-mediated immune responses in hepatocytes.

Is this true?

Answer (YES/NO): NO